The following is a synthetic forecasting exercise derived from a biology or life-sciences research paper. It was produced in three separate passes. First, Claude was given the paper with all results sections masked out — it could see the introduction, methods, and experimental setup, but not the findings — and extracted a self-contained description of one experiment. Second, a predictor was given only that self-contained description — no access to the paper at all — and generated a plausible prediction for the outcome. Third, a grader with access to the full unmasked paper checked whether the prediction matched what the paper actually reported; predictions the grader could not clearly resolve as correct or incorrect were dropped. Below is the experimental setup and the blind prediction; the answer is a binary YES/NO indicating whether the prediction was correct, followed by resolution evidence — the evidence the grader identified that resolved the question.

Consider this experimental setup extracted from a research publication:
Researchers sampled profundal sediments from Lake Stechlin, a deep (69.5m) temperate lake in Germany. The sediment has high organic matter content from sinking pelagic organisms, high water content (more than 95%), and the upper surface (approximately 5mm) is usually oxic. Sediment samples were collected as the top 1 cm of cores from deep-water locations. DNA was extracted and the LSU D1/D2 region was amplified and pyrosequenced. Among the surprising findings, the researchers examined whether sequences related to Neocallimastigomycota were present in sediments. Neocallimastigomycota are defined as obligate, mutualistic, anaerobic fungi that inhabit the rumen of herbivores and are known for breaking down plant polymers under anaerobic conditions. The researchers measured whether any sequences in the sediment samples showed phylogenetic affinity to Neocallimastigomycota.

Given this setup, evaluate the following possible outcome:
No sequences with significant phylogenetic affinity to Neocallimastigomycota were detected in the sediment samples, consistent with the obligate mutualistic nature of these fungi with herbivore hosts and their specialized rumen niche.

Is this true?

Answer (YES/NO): NO